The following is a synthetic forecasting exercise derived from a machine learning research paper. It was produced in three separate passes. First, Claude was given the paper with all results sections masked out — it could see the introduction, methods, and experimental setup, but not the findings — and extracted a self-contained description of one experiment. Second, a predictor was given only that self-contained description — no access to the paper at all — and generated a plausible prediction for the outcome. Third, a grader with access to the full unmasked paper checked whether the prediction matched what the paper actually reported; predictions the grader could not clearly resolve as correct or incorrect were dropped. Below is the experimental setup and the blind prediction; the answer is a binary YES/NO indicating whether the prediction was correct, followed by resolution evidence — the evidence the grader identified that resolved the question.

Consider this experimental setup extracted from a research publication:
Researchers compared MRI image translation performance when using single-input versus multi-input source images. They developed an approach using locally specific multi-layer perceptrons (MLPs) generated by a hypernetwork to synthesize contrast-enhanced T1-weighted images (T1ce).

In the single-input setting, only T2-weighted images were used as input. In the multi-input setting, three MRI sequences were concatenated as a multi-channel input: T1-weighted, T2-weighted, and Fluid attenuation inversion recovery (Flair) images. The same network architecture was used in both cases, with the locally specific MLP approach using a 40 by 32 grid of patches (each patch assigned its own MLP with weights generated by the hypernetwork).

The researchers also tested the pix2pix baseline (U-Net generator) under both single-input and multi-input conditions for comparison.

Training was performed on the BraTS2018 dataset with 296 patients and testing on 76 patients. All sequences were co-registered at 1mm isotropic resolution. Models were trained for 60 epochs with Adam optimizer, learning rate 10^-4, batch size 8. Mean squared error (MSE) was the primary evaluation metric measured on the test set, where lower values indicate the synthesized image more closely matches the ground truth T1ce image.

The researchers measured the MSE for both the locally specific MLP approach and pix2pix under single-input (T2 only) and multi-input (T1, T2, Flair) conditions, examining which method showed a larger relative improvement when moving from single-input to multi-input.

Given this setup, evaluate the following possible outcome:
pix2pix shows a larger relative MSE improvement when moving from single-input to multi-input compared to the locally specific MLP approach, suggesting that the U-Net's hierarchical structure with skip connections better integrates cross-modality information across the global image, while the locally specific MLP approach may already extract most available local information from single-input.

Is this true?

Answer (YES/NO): YES